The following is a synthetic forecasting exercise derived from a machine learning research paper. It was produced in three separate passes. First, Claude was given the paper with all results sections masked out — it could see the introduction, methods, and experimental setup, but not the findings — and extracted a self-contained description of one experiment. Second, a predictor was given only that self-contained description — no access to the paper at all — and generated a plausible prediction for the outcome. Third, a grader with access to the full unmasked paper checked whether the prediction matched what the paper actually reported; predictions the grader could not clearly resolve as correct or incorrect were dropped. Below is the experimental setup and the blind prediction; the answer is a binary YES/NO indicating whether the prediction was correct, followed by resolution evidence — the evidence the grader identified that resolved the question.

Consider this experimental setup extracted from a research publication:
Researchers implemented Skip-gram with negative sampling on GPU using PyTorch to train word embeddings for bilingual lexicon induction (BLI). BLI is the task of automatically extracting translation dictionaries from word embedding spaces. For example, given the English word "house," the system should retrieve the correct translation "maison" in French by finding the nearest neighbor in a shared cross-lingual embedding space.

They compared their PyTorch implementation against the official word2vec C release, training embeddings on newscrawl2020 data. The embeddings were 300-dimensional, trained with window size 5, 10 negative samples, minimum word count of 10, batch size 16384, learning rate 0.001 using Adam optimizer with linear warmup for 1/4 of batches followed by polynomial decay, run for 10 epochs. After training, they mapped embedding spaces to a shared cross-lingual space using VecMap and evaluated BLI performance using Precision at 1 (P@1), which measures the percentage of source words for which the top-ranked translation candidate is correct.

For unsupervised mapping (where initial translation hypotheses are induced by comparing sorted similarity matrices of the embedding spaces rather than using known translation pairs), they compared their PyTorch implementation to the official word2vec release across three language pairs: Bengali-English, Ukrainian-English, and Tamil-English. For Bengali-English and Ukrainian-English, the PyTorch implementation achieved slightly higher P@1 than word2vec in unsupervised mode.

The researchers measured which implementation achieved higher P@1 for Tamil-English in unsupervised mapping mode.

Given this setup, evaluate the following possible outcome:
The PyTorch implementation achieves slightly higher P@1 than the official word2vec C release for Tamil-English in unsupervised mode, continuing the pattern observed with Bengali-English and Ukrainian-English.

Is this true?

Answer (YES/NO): NO